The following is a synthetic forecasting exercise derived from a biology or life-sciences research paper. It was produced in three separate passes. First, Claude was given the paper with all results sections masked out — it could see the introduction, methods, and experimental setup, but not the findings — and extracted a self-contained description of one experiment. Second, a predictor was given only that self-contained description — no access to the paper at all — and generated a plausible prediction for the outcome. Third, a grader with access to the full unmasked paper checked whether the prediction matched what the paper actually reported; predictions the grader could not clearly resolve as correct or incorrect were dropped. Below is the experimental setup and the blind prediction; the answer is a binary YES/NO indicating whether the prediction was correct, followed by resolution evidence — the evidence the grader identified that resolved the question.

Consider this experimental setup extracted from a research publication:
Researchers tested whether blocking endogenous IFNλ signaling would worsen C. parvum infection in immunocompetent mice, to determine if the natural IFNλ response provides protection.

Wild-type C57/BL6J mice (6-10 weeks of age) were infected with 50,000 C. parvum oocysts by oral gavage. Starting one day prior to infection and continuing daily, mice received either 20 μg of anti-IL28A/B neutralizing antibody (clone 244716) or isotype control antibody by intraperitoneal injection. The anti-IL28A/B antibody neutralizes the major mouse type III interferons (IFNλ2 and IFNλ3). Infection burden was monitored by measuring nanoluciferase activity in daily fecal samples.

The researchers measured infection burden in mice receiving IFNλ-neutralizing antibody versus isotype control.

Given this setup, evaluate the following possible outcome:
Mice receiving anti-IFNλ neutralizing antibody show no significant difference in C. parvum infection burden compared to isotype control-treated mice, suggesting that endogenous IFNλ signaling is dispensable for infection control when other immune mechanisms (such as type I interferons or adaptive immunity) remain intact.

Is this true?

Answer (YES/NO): NO